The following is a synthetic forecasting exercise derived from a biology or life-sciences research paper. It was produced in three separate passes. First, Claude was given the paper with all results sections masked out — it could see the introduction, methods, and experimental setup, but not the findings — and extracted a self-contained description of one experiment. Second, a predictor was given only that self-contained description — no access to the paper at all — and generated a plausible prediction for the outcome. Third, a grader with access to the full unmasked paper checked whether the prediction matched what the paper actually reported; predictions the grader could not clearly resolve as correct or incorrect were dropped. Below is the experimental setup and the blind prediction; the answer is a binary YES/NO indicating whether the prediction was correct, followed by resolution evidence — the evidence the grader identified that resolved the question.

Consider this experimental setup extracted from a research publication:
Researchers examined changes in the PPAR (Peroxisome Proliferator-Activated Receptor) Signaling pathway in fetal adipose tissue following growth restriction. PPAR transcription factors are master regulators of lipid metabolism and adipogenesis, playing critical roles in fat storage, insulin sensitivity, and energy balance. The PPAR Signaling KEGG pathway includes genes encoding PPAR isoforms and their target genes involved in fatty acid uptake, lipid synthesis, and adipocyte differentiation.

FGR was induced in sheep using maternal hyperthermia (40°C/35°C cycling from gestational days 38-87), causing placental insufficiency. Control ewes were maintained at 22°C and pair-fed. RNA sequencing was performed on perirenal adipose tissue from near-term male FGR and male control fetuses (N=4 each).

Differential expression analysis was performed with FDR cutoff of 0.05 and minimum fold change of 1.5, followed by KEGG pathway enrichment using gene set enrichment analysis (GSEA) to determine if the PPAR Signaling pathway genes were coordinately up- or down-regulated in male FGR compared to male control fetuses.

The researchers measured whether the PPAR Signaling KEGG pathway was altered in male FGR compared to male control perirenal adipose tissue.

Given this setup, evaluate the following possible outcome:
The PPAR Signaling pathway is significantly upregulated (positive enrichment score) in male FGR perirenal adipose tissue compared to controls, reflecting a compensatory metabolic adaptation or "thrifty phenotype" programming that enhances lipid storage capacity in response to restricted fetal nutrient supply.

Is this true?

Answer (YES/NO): YES